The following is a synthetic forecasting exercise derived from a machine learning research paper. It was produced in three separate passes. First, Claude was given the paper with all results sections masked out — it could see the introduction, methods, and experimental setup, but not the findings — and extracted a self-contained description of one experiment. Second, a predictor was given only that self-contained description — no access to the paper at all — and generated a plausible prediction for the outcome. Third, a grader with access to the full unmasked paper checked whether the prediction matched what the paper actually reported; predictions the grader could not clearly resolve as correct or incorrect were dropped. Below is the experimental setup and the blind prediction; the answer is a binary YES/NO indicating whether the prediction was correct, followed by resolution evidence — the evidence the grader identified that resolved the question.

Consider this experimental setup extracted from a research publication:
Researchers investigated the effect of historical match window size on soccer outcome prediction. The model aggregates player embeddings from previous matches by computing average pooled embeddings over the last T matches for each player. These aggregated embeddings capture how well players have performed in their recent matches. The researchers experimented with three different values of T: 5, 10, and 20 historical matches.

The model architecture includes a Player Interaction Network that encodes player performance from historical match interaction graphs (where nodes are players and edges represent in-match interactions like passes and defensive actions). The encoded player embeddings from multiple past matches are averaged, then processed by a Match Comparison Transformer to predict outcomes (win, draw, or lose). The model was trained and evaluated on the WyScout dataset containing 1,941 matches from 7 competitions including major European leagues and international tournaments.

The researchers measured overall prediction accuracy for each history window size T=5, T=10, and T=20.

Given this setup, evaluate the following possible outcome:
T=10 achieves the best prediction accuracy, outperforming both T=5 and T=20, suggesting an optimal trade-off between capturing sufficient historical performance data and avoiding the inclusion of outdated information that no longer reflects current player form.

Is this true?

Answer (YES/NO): YES